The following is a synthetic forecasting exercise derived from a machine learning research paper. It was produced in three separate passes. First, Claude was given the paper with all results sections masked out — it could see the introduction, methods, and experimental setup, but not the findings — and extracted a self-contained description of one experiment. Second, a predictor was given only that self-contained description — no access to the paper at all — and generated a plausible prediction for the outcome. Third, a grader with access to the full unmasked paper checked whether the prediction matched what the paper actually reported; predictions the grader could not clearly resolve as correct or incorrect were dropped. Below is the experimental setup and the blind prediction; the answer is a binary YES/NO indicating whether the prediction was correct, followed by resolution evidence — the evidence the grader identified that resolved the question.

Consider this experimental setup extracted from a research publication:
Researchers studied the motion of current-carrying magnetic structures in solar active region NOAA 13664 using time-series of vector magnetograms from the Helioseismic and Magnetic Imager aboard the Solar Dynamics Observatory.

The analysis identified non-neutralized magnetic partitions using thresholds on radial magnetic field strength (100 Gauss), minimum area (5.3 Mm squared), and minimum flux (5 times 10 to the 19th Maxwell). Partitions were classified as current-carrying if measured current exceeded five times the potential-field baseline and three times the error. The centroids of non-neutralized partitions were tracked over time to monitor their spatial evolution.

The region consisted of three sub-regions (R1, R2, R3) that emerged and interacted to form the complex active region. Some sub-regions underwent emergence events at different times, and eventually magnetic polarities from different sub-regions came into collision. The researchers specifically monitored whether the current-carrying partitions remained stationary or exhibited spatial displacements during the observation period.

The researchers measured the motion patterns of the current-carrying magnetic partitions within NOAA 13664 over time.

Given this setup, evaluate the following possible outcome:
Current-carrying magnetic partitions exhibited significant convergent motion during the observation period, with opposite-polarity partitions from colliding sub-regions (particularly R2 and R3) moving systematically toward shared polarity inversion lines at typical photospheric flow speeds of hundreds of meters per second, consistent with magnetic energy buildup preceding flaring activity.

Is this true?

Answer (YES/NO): NO